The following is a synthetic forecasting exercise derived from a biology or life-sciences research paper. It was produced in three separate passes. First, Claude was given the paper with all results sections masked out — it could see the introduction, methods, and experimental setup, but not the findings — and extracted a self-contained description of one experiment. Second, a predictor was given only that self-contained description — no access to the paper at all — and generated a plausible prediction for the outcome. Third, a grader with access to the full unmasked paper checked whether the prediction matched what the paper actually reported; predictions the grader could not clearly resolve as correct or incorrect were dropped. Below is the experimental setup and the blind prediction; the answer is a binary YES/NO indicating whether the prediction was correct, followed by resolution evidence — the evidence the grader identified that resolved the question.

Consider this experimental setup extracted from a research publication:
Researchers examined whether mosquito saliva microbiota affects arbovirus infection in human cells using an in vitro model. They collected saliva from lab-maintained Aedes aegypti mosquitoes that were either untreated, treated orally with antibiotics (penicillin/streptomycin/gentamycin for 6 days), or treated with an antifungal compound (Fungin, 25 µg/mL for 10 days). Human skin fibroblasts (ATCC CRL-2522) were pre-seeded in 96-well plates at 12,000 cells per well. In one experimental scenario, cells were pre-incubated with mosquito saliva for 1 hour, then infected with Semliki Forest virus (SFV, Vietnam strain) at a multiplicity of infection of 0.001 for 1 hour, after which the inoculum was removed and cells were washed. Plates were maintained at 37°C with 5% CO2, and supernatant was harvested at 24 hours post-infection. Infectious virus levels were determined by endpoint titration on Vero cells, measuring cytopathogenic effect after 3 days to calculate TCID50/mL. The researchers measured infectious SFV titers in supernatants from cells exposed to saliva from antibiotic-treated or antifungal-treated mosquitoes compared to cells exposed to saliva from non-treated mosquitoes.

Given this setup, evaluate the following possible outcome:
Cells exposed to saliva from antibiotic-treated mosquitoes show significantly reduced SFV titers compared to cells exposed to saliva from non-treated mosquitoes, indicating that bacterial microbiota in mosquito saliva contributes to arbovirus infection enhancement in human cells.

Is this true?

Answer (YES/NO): NO